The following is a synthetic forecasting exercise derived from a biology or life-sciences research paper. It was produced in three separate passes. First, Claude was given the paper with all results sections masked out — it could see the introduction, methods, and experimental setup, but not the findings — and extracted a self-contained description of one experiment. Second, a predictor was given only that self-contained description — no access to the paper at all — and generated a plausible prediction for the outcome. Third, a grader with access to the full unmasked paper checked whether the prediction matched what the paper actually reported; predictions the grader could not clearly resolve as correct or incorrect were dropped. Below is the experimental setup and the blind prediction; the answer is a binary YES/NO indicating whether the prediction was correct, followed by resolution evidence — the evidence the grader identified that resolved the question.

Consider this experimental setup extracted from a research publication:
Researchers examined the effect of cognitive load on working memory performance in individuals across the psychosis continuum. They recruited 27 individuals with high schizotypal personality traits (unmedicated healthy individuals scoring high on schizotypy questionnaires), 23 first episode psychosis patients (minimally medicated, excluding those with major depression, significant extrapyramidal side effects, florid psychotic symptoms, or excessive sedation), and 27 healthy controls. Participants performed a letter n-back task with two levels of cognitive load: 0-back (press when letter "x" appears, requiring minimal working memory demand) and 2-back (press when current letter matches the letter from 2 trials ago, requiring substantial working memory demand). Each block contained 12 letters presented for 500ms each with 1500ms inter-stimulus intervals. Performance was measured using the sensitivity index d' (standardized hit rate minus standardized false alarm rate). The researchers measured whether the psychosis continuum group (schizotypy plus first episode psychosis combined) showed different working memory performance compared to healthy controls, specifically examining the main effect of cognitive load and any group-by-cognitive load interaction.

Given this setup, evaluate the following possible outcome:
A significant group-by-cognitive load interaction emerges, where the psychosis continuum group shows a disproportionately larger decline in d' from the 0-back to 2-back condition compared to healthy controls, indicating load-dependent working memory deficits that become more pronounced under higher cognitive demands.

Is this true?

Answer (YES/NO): NO